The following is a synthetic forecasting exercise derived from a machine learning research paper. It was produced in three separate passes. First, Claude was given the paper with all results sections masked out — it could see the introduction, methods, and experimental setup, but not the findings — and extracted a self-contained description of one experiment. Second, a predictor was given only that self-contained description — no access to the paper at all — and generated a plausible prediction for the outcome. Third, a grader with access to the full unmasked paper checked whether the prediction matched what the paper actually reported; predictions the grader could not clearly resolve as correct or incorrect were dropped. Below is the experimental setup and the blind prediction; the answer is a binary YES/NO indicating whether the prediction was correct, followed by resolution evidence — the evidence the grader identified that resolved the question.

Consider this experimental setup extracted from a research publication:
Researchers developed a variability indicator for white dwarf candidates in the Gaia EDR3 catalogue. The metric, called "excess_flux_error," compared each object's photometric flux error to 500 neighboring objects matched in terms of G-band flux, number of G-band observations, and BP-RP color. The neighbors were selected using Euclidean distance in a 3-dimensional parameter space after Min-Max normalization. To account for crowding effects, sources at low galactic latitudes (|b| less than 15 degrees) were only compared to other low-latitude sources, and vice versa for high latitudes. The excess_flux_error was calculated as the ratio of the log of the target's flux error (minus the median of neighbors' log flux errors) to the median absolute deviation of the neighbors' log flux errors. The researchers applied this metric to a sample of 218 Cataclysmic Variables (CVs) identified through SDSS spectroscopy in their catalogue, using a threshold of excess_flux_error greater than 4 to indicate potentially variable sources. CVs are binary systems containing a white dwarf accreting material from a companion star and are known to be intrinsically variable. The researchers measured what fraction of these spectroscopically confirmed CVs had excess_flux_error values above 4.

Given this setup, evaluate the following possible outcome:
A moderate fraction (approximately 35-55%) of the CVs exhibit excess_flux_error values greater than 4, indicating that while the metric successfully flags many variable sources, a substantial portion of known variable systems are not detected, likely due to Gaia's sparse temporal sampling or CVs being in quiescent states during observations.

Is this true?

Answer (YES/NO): NO